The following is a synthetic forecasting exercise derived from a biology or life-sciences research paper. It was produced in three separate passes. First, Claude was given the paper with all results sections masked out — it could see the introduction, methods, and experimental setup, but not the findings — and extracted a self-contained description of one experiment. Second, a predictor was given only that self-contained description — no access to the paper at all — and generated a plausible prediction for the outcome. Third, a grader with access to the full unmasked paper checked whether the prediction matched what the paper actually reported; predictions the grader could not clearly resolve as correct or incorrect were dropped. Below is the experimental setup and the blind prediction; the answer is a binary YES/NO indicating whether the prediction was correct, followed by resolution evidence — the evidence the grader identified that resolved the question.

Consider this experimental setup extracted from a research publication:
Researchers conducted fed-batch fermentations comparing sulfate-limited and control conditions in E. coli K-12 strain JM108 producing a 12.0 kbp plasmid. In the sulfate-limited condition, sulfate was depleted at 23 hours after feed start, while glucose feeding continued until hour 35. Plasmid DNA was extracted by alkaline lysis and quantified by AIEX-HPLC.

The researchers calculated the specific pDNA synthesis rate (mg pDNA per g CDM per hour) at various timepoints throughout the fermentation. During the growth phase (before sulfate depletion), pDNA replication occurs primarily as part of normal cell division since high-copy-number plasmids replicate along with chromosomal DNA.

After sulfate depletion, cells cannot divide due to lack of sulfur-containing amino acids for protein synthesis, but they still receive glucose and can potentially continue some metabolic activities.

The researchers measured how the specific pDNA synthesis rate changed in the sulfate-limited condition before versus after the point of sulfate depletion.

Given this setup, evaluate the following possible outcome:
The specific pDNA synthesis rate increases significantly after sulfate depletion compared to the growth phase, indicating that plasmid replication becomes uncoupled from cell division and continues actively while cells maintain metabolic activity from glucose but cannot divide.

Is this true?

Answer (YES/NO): NO